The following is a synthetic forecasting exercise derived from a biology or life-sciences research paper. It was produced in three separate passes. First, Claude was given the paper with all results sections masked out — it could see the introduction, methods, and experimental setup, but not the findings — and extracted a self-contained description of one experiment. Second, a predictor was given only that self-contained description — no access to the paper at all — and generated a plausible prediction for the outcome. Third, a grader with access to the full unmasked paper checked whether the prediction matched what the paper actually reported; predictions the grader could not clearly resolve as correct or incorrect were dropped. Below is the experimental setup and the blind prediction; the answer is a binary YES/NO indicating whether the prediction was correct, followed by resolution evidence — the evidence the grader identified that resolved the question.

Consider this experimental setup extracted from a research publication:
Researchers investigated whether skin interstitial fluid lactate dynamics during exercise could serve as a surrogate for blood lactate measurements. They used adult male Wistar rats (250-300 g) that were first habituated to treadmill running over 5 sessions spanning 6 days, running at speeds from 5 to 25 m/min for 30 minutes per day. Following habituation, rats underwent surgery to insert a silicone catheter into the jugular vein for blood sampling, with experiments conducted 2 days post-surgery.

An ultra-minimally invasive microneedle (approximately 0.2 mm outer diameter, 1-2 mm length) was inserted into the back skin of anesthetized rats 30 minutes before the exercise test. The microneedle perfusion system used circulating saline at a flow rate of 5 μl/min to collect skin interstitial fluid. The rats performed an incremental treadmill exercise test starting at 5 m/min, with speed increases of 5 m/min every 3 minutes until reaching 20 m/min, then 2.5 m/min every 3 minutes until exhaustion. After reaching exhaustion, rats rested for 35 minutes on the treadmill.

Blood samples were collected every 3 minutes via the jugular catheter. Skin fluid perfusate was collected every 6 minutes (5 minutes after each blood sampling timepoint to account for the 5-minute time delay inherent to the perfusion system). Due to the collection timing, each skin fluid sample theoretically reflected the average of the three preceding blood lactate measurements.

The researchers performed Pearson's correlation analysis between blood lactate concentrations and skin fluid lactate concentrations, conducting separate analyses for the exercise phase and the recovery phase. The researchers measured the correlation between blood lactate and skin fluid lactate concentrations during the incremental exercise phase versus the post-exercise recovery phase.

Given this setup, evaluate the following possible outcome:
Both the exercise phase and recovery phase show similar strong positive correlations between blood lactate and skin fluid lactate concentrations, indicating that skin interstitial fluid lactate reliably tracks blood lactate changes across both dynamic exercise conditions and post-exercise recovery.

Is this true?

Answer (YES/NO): NO